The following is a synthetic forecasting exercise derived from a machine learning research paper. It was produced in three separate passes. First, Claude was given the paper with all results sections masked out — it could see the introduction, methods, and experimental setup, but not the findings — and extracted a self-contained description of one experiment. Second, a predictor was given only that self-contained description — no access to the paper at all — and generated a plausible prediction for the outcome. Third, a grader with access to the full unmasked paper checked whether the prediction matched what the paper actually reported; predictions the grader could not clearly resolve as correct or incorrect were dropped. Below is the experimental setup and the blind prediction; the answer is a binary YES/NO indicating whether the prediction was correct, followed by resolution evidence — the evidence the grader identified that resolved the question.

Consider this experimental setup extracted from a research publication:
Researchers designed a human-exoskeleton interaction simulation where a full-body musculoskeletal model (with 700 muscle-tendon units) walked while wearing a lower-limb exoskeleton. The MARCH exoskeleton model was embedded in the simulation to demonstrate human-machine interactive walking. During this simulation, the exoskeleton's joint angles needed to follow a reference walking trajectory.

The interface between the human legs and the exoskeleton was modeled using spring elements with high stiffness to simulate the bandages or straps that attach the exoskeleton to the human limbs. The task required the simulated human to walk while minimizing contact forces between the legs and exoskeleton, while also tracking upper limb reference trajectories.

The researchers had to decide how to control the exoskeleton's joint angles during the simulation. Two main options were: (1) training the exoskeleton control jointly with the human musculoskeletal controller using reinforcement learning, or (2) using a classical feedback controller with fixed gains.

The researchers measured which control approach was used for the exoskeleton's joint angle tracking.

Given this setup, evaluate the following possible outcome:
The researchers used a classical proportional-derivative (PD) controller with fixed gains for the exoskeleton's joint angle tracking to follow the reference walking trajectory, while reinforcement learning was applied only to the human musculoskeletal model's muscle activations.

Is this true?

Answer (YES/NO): NO